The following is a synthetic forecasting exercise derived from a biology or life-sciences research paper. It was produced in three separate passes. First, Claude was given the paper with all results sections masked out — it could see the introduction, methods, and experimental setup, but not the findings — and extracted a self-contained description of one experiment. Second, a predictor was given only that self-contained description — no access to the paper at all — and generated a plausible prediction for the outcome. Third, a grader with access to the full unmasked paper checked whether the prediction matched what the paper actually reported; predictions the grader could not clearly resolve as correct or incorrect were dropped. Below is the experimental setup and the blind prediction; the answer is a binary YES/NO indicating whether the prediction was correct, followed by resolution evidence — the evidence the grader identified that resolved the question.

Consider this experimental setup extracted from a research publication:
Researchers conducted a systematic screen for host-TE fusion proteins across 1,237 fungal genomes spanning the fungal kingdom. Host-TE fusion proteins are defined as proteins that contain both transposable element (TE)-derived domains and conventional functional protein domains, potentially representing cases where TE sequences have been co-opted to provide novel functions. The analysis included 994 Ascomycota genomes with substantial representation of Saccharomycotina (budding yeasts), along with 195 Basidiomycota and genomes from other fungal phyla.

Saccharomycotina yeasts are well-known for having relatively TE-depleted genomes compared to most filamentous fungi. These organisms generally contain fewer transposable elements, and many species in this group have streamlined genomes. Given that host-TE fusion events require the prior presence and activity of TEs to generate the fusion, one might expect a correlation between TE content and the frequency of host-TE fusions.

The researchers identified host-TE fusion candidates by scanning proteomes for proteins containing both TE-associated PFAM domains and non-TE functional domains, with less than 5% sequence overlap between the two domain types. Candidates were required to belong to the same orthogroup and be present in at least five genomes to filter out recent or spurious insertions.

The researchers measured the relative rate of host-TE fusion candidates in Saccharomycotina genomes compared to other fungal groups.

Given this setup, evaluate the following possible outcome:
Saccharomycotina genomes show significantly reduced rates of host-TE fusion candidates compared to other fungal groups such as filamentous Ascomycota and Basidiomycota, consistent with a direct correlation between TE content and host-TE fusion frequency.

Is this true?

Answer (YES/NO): NO